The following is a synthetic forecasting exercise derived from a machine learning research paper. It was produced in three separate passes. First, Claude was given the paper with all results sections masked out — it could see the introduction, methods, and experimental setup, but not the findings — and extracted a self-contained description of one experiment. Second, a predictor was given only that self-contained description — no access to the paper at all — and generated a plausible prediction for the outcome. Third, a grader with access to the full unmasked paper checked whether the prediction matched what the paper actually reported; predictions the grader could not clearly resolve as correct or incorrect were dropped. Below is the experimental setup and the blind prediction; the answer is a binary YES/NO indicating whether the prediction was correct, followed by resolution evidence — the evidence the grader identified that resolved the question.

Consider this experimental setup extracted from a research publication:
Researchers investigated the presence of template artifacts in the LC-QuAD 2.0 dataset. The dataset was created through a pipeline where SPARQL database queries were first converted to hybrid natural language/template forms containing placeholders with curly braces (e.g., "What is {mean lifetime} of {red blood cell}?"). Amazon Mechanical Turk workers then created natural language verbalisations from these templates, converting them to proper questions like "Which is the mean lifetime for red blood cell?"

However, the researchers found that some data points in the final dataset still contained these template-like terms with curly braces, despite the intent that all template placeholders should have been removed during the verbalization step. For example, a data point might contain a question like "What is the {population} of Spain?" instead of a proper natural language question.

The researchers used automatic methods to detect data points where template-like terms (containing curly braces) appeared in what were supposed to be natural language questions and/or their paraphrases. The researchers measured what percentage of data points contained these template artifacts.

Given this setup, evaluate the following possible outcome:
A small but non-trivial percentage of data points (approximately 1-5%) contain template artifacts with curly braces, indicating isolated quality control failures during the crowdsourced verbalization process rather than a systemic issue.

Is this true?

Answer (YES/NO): NO